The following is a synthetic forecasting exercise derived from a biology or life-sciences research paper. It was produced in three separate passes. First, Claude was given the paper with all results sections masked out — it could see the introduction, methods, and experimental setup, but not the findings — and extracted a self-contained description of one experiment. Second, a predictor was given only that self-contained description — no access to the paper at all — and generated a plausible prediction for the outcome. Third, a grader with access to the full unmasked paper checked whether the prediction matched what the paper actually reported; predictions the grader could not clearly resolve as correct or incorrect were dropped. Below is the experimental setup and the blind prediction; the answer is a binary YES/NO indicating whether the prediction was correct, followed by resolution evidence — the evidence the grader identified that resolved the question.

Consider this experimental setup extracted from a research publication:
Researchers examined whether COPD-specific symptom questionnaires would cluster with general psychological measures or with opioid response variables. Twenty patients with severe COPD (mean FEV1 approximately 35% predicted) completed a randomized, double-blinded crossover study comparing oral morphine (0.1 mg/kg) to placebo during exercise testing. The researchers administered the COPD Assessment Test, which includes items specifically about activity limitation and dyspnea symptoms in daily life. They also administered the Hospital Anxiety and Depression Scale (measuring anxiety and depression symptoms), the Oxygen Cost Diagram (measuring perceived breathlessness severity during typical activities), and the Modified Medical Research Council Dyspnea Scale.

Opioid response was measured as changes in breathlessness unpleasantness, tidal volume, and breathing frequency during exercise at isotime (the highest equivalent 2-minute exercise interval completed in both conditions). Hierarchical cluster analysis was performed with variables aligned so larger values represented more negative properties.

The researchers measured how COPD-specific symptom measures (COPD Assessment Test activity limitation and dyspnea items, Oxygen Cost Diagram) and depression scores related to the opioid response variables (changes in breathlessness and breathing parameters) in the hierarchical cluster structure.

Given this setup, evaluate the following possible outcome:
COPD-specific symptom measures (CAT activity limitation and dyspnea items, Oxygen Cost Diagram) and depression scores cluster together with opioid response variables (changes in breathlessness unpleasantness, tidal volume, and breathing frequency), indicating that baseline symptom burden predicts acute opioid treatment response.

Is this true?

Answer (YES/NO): NO